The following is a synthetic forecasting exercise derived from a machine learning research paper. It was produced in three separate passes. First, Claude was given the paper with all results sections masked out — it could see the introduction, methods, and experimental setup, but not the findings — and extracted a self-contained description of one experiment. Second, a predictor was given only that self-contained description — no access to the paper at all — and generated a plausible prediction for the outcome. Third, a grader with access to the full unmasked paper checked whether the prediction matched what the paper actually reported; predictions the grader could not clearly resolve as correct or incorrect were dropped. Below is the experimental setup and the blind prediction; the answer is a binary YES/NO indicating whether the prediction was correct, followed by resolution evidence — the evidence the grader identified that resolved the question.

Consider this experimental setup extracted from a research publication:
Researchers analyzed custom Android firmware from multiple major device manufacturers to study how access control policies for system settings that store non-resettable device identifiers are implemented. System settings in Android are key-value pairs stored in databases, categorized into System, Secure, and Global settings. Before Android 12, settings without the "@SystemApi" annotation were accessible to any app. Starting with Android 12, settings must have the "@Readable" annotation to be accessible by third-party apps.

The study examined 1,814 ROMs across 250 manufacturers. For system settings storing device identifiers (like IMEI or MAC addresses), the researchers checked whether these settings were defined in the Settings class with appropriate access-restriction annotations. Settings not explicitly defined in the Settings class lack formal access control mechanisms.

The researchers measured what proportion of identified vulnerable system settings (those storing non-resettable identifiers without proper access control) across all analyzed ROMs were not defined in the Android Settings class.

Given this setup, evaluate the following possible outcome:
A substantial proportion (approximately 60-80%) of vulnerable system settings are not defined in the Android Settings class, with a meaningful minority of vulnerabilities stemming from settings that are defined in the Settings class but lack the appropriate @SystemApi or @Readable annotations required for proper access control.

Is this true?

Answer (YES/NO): NO